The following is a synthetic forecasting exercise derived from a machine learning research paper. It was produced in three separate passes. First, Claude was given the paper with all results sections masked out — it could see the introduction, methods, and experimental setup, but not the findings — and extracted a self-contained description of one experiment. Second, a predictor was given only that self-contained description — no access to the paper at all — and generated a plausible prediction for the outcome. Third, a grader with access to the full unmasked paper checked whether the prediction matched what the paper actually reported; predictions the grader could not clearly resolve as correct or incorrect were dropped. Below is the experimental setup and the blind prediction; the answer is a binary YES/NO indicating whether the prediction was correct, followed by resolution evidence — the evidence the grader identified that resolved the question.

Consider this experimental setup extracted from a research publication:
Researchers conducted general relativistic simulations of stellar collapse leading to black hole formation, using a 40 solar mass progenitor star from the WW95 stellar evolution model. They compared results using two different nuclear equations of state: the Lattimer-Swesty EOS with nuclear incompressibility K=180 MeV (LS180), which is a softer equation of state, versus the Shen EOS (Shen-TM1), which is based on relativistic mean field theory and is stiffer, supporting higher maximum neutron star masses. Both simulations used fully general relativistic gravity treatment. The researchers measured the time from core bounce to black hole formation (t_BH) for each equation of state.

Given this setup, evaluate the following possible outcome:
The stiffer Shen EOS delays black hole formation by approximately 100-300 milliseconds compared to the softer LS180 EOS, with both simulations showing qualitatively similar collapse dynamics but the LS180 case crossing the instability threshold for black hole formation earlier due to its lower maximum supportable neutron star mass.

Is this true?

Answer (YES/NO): NO